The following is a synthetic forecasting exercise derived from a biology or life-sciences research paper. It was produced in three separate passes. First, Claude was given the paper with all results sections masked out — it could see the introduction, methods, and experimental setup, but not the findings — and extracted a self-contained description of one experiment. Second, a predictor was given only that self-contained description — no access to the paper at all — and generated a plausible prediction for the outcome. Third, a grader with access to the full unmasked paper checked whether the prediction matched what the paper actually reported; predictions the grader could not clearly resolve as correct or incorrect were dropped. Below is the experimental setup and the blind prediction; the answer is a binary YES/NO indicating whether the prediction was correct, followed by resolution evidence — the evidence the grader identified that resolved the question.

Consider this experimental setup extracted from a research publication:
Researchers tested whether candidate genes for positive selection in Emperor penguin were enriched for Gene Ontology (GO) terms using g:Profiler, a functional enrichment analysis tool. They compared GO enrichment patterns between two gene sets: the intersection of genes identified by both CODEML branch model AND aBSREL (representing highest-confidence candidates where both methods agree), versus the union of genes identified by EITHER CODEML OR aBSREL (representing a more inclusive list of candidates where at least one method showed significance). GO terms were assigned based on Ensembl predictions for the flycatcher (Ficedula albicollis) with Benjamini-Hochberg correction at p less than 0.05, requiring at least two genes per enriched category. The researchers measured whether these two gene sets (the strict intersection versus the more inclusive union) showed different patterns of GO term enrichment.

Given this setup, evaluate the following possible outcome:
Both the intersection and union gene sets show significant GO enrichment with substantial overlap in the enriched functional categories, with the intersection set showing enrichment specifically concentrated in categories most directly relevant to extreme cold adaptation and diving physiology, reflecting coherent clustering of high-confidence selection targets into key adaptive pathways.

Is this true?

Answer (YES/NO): NO